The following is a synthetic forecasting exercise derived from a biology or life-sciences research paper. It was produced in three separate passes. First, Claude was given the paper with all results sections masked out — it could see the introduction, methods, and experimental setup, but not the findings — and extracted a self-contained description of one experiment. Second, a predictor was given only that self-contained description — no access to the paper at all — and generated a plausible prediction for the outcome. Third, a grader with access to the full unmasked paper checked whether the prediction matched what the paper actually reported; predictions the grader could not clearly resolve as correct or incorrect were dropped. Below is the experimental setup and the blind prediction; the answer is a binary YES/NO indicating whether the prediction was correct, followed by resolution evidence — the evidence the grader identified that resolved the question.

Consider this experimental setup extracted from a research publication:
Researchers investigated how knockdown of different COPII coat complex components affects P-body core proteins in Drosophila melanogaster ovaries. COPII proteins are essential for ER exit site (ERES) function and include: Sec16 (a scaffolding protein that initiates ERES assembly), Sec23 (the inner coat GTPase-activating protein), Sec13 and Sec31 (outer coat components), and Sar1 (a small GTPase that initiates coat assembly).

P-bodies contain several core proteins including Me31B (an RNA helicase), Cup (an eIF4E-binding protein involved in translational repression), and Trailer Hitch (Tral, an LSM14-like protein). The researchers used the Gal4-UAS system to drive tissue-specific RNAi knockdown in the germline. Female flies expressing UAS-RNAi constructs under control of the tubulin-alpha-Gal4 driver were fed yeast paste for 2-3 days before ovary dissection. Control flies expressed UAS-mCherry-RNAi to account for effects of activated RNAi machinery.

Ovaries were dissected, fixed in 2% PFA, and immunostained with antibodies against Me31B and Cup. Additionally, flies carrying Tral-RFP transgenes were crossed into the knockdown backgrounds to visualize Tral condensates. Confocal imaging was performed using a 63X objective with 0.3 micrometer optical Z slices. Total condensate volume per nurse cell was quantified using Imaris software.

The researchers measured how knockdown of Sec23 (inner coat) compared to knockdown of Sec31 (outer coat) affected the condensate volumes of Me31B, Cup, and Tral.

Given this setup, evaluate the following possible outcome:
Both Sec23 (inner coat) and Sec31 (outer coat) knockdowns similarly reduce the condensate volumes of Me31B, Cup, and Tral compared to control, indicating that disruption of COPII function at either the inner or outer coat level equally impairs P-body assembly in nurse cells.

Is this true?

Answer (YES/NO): NO